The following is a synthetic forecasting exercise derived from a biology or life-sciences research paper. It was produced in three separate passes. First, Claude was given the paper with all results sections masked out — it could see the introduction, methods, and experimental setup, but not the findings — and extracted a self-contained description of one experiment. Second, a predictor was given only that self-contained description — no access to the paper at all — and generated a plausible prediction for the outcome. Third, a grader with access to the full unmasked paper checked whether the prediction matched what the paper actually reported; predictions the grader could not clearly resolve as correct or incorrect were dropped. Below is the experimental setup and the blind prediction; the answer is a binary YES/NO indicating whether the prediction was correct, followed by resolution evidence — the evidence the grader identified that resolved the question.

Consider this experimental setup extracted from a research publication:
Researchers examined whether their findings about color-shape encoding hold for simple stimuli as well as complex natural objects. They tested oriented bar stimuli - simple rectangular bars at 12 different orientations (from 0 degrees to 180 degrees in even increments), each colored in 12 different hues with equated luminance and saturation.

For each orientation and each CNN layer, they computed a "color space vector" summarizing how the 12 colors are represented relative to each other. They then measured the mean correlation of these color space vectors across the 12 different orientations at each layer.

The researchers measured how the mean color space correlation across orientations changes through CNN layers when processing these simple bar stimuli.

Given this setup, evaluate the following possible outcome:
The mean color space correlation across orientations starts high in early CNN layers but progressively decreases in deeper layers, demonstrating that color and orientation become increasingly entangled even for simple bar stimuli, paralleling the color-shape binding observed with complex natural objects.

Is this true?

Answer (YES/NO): YES